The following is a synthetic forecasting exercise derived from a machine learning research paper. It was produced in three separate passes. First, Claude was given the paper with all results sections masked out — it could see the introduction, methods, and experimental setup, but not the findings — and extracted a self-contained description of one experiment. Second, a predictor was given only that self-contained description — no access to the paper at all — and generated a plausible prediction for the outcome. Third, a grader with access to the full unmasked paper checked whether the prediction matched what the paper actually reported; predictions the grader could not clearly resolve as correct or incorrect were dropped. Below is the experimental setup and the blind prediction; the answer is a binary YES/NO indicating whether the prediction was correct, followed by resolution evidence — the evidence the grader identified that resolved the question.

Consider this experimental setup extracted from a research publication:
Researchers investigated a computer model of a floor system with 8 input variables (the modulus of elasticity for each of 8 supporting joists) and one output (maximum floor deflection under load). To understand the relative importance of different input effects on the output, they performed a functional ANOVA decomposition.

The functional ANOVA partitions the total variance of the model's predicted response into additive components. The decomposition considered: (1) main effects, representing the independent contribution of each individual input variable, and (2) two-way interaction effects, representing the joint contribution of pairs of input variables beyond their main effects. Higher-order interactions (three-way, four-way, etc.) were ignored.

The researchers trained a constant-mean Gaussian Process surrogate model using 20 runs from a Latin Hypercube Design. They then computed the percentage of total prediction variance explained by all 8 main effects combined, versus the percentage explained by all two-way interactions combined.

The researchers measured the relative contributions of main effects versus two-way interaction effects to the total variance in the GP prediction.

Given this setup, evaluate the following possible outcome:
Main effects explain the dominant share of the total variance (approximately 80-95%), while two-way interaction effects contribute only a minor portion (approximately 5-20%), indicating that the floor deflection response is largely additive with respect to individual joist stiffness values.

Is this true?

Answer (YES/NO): NO